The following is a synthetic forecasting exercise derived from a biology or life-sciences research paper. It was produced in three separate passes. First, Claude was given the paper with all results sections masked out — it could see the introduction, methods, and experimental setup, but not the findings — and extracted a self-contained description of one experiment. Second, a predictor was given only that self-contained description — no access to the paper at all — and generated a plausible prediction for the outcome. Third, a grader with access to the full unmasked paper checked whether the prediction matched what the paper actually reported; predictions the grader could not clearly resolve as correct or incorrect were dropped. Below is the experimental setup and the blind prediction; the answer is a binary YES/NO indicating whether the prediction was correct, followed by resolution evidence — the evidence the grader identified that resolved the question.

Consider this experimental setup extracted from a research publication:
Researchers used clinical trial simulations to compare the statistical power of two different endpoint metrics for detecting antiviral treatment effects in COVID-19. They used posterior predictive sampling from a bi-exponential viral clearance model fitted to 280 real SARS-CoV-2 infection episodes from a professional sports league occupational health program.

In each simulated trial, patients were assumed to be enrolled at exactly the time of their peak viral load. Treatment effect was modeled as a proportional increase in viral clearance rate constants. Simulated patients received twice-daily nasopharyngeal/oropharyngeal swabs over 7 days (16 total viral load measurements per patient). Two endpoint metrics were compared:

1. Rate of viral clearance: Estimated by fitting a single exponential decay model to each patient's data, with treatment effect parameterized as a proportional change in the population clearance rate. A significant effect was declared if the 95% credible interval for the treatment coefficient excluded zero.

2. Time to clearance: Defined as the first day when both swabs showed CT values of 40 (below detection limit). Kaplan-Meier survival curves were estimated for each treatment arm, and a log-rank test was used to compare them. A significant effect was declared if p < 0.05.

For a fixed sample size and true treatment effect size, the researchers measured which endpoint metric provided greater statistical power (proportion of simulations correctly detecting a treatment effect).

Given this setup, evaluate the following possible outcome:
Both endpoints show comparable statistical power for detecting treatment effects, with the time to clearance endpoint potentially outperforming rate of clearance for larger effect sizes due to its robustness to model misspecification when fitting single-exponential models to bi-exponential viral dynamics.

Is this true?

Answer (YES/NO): NO